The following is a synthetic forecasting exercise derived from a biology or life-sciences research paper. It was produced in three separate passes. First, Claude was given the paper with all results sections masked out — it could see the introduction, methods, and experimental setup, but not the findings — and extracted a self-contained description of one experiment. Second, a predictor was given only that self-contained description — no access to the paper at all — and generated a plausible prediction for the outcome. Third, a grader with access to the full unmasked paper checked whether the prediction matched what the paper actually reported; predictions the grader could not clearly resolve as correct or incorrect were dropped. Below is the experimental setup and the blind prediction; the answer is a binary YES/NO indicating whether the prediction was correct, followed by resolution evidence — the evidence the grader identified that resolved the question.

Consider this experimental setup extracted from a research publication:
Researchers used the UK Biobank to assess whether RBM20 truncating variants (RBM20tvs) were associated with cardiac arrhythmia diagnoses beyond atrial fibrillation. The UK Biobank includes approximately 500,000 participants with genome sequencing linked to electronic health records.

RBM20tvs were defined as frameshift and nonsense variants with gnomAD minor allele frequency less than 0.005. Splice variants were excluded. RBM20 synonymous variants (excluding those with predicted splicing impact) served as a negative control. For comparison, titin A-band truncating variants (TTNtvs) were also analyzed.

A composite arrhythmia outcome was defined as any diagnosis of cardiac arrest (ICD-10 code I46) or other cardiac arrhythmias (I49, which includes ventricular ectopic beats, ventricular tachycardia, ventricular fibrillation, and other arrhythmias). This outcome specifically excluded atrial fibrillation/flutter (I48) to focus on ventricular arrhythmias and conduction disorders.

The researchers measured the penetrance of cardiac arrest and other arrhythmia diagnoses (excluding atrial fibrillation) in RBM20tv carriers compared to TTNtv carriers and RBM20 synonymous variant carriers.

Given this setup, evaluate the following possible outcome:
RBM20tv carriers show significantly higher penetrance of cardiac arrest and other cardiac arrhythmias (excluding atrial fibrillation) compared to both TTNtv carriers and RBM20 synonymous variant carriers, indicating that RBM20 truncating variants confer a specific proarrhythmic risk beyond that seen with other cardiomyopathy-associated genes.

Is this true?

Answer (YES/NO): NO